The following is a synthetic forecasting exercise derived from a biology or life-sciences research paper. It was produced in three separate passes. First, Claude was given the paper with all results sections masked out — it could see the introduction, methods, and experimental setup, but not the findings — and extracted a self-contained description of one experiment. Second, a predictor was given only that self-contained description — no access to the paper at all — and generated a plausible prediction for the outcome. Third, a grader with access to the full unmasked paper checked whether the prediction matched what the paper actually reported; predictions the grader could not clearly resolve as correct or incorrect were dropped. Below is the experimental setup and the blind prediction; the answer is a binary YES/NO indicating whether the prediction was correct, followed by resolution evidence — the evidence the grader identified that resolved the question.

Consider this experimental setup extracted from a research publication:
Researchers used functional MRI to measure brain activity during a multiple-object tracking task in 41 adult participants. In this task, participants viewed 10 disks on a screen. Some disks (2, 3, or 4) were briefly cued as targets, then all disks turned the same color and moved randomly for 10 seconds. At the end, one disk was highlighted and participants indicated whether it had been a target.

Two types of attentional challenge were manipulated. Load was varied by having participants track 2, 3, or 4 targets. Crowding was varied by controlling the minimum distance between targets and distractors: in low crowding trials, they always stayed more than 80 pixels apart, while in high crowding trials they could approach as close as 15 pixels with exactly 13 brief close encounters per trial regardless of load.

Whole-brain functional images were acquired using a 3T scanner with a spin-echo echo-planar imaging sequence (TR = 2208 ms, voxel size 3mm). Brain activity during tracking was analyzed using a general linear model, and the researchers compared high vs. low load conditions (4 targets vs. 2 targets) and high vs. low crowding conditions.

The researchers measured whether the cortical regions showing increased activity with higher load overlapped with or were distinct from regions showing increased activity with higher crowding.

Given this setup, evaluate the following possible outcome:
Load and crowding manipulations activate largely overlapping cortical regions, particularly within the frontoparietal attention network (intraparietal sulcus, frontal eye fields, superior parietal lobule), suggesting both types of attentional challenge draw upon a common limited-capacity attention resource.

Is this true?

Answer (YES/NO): NO